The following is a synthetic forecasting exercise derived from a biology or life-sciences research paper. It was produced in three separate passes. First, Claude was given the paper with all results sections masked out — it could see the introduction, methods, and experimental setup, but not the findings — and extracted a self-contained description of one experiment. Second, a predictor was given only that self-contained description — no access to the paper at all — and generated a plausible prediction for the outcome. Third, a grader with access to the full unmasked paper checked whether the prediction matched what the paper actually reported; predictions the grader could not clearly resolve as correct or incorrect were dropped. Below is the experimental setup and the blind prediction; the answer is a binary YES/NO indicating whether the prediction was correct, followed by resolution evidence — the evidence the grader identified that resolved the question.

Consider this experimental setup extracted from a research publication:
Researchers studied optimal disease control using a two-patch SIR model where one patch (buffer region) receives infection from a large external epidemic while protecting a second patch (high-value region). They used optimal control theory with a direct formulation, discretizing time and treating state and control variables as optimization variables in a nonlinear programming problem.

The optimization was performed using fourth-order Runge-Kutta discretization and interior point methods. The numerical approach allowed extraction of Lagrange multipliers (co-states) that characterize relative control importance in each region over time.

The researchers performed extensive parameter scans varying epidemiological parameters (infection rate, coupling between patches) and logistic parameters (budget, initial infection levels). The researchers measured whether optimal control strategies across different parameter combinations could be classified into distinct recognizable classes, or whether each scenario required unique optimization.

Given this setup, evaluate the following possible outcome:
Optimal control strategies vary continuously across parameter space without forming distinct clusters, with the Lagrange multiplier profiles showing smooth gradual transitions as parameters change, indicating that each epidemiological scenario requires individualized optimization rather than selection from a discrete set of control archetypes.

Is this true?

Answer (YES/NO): NO